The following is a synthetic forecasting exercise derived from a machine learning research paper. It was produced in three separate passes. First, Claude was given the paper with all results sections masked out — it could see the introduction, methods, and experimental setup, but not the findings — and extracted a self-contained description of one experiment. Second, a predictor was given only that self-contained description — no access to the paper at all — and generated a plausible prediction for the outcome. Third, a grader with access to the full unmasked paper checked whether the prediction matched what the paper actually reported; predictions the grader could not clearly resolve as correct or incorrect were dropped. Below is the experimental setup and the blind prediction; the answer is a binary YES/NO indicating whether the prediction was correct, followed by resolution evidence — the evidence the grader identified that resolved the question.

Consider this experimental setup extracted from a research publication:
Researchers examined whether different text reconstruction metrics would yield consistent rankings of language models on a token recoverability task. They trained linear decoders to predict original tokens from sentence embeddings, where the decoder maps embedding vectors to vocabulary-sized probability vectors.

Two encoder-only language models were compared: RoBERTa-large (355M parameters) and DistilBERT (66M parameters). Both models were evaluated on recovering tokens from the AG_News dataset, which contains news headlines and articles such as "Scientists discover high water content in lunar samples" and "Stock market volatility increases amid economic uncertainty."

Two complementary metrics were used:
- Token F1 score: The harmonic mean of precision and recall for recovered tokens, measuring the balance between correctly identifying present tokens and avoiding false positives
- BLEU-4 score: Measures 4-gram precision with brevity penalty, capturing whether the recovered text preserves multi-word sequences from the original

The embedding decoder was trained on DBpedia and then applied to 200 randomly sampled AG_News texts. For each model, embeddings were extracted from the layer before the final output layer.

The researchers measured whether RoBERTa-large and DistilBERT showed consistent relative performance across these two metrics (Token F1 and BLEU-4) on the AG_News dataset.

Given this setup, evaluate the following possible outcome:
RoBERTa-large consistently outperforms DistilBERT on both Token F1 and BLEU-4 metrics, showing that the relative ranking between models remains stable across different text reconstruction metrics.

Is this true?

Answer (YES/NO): NO